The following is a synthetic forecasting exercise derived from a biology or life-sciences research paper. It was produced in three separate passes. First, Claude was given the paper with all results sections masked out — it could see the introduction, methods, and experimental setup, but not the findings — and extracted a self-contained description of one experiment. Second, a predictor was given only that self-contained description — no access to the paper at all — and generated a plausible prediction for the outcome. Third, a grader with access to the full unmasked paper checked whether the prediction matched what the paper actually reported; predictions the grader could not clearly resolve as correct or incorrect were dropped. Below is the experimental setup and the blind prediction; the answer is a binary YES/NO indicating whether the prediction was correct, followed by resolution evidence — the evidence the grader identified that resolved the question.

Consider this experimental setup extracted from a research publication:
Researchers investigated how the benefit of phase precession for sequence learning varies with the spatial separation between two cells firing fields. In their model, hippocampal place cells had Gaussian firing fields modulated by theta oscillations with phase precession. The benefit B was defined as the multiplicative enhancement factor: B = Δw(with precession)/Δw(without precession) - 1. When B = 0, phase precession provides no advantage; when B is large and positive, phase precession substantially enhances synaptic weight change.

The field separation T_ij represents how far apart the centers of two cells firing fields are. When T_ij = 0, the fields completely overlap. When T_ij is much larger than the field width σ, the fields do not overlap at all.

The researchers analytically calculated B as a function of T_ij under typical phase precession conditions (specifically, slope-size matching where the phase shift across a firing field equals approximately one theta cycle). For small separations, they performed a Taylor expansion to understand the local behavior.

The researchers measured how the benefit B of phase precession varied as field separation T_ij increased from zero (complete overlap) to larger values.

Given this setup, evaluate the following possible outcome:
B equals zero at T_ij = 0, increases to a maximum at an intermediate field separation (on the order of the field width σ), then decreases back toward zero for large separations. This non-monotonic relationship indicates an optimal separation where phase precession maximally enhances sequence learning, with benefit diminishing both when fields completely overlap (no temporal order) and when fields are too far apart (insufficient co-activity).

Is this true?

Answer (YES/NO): NO